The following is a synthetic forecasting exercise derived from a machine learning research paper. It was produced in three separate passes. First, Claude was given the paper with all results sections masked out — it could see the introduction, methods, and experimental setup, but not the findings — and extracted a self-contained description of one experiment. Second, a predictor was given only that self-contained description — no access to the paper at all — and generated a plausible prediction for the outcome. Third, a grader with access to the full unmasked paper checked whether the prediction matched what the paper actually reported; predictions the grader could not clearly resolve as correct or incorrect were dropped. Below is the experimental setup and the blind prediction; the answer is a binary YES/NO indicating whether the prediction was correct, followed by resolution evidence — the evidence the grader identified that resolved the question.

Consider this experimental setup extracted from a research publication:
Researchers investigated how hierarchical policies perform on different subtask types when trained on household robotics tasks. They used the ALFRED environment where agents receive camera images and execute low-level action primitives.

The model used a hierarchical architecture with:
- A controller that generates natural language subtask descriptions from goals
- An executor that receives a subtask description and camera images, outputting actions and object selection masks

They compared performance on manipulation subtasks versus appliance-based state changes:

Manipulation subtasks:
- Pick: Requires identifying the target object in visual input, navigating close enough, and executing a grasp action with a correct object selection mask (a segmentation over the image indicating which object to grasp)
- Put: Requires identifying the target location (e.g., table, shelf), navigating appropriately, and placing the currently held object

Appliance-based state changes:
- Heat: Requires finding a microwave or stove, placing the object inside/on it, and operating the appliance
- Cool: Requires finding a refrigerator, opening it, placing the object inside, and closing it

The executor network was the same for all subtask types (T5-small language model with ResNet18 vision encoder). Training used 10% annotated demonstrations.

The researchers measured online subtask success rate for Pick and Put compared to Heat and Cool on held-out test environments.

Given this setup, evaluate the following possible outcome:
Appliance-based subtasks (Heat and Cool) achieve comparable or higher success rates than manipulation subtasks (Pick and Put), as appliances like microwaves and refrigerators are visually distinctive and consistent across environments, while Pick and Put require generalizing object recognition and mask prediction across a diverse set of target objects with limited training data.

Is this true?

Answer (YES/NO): YES